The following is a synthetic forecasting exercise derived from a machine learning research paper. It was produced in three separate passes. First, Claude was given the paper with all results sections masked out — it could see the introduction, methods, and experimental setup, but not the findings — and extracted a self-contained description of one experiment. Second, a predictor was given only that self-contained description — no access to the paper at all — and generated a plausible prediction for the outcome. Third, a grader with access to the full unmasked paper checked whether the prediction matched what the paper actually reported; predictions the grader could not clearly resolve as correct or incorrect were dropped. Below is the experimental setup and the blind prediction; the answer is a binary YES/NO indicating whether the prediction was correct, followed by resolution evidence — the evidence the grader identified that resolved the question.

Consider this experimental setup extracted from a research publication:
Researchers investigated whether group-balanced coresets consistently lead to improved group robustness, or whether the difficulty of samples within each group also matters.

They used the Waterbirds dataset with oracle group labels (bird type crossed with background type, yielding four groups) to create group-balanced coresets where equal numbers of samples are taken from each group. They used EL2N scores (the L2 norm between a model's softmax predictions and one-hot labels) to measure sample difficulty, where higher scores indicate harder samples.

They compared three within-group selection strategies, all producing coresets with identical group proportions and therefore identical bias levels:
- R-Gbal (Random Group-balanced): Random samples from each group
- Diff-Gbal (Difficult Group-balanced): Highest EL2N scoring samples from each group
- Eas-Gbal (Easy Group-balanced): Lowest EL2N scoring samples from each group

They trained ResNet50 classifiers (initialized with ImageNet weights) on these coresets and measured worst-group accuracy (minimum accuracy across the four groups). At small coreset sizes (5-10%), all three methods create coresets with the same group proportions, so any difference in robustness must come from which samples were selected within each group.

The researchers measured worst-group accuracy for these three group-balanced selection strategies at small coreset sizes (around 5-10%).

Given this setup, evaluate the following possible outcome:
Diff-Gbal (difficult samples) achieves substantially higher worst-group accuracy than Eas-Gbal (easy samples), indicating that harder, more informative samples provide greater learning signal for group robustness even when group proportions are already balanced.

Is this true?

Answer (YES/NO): NO